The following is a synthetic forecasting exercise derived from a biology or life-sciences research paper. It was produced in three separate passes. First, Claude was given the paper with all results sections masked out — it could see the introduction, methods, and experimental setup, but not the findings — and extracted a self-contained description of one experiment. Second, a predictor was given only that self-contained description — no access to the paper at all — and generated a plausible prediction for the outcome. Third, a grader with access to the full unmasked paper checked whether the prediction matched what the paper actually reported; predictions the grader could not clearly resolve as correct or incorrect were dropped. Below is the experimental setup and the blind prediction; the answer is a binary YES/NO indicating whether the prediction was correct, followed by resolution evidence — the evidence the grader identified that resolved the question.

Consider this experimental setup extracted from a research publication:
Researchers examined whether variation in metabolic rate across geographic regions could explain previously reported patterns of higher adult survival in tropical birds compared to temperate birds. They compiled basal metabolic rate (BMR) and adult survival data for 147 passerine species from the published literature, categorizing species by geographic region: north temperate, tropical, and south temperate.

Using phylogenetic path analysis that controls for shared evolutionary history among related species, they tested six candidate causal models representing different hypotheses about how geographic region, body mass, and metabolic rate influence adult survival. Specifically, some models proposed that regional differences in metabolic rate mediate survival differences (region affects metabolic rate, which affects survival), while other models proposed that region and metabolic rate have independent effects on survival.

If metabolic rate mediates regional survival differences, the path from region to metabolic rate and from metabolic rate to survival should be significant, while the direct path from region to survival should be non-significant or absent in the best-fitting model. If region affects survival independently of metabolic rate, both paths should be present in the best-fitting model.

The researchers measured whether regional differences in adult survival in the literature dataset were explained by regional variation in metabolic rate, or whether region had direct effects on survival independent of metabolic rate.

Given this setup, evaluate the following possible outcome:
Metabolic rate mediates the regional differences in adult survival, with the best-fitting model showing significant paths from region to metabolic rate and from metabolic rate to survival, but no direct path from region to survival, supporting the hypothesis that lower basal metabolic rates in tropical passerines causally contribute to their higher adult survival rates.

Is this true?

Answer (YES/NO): NO